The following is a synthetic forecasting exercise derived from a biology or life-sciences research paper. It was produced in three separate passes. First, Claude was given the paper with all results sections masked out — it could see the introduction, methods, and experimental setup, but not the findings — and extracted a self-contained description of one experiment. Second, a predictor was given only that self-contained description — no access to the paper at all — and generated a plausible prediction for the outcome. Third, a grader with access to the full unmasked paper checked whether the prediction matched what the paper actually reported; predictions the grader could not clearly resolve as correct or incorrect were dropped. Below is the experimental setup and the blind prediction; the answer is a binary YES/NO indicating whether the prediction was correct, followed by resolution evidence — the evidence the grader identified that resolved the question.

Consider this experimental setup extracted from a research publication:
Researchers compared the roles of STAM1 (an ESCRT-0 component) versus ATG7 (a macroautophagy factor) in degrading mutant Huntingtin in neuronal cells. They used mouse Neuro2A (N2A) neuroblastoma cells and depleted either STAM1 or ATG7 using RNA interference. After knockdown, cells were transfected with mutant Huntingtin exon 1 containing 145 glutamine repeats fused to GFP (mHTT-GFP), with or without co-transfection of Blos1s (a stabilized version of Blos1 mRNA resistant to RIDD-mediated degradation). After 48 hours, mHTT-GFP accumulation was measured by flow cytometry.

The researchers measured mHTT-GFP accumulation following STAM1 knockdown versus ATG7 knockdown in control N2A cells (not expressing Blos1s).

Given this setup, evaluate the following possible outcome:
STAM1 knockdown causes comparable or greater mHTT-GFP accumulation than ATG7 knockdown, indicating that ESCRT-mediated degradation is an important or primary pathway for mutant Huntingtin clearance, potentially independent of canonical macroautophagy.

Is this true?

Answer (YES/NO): YES